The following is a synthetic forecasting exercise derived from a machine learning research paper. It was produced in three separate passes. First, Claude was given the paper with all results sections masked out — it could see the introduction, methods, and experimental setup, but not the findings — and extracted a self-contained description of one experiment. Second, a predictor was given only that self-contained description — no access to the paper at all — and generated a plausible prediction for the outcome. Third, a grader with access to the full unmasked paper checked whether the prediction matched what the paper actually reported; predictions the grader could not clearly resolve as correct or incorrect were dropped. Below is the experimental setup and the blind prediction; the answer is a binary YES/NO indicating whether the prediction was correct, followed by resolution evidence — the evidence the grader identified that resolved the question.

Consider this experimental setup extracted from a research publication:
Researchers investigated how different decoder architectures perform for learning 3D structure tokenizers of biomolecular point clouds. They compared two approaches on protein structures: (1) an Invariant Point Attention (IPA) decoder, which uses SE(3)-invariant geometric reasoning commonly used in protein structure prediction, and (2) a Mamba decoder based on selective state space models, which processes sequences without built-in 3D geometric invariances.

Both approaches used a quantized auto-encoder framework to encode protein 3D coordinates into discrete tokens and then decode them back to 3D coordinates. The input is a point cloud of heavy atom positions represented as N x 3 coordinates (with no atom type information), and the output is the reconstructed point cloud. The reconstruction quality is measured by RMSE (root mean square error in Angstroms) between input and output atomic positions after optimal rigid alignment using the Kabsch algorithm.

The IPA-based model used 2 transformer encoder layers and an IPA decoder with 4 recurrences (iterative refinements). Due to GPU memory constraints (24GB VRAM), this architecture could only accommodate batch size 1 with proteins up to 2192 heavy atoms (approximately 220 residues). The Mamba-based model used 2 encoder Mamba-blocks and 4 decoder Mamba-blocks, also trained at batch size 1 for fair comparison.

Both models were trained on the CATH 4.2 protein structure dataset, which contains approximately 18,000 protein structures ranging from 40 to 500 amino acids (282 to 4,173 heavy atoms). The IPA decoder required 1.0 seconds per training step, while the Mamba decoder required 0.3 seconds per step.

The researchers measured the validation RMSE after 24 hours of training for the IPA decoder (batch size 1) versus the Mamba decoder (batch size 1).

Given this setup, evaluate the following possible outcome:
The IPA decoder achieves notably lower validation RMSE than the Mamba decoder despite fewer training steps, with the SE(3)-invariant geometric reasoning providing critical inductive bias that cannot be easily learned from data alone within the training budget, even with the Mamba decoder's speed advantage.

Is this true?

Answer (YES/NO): NO